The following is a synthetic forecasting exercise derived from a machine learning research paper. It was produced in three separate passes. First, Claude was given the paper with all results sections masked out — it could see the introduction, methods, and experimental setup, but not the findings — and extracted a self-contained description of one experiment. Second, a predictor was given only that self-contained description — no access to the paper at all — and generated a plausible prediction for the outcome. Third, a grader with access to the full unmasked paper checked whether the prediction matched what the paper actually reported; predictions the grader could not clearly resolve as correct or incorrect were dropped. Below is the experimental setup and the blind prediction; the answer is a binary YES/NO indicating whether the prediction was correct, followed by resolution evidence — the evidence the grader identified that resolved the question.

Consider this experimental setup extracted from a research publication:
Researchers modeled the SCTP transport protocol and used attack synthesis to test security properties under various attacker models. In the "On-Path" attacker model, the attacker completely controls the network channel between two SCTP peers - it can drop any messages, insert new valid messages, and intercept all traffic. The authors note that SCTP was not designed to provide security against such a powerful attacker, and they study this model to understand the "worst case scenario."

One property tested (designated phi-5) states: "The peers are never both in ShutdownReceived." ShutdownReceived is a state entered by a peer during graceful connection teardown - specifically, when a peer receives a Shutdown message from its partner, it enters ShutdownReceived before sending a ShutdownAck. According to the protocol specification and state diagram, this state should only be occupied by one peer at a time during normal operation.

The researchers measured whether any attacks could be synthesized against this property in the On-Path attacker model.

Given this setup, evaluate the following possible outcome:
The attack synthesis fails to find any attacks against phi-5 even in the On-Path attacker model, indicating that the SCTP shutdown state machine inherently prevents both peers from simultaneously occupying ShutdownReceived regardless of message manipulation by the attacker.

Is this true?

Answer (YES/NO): NO